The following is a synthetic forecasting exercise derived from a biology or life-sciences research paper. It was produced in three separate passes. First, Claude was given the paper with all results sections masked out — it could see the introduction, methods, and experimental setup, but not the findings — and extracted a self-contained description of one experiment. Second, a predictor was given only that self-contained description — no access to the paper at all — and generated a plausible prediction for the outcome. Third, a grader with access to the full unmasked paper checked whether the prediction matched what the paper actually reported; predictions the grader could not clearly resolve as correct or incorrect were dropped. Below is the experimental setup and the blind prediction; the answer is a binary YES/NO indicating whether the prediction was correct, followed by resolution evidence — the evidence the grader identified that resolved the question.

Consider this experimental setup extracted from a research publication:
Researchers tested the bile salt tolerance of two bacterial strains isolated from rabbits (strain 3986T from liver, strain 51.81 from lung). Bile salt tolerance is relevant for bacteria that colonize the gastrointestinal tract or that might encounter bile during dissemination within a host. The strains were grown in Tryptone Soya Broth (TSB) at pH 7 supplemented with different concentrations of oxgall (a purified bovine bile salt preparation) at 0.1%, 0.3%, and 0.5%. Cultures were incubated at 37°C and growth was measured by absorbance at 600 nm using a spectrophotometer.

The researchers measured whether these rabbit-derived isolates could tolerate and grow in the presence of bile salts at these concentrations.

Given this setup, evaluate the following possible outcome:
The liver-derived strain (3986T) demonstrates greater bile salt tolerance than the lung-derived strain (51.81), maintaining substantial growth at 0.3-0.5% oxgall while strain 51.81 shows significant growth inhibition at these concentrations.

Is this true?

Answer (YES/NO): NO